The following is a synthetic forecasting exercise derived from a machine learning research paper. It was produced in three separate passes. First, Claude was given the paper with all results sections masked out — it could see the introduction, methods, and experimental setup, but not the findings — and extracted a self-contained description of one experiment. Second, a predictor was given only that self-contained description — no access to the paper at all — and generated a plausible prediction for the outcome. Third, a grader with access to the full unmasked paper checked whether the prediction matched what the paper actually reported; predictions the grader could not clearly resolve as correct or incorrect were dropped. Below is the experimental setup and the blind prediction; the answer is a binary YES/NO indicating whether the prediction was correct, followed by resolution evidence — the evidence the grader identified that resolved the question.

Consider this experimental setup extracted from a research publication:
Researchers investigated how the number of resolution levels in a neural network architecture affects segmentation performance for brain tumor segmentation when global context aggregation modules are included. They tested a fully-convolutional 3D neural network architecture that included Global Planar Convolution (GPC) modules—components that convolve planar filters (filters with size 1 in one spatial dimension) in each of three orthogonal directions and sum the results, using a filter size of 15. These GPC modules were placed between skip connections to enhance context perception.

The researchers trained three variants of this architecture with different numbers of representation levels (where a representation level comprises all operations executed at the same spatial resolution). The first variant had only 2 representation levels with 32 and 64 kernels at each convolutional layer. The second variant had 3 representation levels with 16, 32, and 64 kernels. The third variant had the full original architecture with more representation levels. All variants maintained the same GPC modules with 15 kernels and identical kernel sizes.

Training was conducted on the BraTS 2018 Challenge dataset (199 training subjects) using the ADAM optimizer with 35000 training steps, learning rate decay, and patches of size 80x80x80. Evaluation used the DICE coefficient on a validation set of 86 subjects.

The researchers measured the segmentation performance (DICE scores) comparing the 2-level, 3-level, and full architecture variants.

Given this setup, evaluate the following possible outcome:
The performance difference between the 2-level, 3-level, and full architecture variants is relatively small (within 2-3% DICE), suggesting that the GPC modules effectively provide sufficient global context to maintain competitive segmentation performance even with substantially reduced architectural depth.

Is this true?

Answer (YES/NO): NO